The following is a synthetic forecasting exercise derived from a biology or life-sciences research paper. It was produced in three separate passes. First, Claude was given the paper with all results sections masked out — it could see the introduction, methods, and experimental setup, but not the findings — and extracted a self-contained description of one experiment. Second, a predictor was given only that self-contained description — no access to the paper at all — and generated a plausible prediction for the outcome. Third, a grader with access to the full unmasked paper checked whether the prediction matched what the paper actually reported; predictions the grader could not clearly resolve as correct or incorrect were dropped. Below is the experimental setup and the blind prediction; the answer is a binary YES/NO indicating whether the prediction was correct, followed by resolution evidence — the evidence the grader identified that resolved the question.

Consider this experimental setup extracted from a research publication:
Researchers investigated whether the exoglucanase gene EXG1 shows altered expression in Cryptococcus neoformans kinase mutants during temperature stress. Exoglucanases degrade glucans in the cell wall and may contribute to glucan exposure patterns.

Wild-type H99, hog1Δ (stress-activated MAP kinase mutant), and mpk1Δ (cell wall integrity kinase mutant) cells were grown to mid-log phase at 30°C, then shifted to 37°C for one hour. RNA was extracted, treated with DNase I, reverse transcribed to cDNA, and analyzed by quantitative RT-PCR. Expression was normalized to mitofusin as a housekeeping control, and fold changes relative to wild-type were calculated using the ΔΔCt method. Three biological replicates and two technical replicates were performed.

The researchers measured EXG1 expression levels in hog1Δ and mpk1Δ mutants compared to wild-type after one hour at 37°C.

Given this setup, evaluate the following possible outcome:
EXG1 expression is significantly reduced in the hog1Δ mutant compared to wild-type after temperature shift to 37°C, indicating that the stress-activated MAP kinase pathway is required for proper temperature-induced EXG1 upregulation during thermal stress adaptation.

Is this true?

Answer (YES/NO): YES